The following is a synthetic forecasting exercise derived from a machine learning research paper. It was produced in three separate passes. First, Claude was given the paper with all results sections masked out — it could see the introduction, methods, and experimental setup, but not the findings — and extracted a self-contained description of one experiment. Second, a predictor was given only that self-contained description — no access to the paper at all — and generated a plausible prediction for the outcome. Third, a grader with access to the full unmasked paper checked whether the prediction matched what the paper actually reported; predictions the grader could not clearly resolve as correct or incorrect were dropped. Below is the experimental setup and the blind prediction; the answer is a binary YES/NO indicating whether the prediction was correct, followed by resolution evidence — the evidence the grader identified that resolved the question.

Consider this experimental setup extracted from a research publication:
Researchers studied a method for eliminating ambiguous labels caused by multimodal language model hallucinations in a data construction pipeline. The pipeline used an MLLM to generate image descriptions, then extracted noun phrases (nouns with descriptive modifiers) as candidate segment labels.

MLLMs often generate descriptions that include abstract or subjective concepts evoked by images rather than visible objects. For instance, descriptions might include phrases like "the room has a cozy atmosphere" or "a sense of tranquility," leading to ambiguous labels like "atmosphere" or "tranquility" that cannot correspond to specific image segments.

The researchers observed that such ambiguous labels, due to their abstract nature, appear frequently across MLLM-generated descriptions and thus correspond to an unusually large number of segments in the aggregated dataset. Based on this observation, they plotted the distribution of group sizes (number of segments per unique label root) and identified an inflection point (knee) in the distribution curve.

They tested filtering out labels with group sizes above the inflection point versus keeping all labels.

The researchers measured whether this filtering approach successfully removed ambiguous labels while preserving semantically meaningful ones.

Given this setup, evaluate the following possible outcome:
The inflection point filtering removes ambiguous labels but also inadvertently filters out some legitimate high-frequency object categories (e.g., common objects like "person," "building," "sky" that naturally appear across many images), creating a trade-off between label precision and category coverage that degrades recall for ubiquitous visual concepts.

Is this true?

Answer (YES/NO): NO